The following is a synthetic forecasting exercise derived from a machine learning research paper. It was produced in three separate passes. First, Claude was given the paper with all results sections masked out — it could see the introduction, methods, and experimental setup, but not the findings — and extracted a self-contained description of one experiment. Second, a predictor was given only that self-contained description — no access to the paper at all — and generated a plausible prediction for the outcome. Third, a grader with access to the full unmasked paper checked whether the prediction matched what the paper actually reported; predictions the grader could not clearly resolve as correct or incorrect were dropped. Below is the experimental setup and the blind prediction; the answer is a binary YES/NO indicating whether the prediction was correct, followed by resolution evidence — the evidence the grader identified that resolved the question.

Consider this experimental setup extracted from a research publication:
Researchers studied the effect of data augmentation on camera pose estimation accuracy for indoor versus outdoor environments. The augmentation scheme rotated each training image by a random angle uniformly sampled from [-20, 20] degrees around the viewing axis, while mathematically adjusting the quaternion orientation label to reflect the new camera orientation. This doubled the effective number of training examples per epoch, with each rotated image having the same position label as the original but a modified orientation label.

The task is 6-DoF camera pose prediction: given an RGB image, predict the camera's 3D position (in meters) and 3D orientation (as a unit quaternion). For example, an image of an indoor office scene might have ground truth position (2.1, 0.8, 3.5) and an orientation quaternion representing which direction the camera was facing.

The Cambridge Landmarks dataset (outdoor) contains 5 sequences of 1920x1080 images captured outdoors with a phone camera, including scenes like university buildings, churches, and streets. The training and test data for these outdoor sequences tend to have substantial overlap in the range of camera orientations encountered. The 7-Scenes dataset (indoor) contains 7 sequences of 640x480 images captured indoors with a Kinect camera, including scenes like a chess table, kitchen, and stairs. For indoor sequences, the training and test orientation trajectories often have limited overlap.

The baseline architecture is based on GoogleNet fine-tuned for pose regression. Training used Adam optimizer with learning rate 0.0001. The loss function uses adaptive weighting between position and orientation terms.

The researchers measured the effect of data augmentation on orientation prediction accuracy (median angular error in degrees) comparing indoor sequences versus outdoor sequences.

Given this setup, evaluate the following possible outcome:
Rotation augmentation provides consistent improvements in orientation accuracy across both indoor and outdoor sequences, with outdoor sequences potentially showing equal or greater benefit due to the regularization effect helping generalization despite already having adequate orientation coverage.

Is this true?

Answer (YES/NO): NO